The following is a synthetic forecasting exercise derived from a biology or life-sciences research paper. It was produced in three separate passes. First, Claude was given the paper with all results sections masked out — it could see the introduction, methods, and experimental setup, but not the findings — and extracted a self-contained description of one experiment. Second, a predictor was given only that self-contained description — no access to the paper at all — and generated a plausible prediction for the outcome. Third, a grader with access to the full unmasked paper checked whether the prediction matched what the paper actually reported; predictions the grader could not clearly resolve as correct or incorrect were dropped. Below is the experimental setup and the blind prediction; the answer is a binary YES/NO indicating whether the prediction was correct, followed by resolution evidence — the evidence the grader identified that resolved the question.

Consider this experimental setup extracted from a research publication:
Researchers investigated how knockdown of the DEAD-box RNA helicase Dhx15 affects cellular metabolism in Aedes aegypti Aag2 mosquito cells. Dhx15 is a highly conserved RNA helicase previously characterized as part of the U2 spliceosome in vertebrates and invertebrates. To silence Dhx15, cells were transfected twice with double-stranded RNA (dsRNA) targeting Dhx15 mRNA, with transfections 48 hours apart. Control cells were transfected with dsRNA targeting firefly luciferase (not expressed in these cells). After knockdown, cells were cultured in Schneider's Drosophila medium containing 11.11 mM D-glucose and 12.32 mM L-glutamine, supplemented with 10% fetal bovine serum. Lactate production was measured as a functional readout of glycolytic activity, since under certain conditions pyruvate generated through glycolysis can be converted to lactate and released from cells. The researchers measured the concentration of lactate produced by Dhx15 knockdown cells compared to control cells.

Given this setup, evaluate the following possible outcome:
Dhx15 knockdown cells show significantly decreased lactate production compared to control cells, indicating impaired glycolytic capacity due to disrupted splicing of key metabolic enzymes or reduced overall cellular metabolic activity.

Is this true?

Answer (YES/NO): NO